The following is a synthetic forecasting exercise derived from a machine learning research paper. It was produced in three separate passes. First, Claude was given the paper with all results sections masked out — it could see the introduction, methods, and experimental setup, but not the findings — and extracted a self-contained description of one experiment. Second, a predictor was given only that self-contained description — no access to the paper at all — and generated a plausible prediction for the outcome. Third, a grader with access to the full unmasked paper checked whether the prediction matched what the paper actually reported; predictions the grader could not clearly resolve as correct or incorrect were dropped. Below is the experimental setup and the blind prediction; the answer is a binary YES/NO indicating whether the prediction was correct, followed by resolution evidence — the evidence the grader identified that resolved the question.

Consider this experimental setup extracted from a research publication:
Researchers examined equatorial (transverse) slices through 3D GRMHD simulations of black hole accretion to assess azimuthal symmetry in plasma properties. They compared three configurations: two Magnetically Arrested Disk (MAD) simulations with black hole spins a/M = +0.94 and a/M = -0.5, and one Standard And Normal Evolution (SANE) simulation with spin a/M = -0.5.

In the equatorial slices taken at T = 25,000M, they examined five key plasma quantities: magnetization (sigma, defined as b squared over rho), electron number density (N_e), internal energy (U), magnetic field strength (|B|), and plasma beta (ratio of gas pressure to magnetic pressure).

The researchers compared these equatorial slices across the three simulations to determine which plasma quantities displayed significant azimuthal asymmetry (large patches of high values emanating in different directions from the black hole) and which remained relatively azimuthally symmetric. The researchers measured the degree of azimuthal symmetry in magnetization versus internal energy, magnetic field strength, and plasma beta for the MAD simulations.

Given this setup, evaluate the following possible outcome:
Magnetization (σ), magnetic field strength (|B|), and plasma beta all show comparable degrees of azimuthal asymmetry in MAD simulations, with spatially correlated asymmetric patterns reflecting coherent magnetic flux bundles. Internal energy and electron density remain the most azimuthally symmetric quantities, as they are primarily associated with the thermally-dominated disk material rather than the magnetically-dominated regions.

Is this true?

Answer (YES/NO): NO